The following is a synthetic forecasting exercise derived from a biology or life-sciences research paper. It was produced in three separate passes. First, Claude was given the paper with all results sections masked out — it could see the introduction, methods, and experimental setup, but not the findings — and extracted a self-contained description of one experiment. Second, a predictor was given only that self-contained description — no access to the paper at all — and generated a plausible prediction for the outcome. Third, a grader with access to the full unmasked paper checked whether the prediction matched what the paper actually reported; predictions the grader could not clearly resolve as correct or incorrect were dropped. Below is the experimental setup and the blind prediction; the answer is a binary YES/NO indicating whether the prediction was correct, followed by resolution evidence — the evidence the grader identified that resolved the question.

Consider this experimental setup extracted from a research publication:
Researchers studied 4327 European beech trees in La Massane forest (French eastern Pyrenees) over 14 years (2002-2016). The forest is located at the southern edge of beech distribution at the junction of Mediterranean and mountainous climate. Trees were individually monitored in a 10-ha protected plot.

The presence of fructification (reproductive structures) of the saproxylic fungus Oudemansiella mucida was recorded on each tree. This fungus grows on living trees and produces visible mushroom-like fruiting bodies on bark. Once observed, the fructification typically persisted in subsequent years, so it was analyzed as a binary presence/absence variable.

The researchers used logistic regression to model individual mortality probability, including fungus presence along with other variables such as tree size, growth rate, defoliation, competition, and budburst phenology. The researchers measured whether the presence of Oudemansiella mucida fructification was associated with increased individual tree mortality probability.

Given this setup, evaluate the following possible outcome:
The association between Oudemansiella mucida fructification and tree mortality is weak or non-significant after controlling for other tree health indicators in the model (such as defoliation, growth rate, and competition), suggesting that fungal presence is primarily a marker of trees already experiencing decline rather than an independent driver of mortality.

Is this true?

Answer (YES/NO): NO